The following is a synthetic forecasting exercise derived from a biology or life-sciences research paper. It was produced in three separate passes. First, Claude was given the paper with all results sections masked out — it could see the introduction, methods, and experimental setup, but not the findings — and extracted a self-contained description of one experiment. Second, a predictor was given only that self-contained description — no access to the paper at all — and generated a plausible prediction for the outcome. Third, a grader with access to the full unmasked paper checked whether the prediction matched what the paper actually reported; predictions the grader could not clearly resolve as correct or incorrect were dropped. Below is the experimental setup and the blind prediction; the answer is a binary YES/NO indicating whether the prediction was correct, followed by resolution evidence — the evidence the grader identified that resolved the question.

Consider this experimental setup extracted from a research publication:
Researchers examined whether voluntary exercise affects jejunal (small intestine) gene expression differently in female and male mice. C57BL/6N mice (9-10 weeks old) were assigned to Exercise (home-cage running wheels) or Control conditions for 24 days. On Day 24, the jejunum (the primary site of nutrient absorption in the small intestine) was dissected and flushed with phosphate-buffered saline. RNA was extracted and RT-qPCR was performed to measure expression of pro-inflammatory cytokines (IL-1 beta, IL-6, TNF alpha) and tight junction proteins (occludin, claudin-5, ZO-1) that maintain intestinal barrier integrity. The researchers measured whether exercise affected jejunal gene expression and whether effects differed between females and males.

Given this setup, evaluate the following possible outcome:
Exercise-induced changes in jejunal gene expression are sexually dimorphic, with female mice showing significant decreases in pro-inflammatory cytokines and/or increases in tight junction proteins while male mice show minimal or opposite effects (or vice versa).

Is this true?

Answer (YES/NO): YES